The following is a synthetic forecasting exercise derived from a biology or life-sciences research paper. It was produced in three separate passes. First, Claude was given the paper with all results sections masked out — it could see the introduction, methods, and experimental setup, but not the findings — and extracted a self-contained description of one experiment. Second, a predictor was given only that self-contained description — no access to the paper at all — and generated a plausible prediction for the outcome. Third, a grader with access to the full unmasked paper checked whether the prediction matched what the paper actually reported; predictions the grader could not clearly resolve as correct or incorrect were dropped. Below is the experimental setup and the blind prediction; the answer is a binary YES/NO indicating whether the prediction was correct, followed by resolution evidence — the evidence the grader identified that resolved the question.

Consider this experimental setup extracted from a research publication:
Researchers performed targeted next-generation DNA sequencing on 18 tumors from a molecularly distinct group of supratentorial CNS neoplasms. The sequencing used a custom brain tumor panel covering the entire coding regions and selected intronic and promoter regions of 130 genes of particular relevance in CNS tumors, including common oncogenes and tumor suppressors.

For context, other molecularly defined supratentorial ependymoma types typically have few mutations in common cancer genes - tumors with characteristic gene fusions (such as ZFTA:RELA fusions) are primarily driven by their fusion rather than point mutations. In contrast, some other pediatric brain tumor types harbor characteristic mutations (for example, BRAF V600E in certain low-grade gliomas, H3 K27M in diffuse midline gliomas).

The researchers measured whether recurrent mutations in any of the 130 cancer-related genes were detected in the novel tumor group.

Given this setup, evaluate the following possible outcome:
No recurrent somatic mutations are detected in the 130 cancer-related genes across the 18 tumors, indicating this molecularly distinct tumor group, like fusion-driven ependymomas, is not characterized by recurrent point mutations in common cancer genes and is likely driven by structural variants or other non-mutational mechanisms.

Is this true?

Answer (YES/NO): NO